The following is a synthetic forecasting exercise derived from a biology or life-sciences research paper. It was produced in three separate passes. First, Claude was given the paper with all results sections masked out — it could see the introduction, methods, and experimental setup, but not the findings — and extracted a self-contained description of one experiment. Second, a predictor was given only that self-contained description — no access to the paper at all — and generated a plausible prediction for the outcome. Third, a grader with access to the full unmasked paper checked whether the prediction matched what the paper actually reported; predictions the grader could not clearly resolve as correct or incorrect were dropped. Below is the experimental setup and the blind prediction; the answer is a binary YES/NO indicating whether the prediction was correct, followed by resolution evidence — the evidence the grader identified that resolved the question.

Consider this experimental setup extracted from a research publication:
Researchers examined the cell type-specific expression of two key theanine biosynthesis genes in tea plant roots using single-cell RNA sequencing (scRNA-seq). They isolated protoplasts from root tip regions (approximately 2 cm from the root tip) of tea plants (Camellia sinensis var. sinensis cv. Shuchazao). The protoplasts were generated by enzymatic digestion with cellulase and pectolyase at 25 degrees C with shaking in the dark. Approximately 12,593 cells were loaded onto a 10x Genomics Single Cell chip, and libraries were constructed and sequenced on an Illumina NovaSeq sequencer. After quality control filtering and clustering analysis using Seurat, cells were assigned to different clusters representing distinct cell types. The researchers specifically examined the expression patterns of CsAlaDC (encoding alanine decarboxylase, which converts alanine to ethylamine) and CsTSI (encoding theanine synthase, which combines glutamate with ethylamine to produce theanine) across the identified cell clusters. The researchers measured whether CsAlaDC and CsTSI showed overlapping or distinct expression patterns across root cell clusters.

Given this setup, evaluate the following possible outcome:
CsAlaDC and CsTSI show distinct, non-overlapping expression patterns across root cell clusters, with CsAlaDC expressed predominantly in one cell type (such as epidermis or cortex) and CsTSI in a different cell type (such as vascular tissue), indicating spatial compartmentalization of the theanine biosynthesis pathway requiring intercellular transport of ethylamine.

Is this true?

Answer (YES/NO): NO